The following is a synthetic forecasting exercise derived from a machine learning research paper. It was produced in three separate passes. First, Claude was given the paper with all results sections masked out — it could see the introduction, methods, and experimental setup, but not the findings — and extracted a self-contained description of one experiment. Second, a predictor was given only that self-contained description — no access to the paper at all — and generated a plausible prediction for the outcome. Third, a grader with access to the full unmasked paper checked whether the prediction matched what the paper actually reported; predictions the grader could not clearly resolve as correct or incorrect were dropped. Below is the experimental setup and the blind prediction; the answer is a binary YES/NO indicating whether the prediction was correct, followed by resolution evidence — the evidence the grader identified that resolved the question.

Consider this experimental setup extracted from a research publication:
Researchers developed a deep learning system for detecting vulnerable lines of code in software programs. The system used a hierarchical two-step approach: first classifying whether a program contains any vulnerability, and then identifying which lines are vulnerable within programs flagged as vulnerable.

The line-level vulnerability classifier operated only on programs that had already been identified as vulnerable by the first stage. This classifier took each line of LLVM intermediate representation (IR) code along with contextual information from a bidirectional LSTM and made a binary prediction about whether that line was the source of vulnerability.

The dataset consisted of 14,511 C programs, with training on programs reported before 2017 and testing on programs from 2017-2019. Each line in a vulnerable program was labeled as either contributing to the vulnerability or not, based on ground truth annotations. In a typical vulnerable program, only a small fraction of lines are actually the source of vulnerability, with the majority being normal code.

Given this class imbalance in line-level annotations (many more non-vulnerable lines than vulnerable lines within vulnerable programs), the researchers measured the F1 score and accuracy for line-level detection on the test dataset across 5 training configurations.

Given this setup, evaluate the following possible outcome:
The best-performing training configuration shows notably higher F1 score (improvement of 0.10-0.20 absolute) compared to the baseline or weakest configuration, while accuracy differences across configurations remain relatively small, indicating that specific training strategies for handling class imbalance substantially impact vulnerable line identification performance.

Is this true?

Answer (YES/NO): NO